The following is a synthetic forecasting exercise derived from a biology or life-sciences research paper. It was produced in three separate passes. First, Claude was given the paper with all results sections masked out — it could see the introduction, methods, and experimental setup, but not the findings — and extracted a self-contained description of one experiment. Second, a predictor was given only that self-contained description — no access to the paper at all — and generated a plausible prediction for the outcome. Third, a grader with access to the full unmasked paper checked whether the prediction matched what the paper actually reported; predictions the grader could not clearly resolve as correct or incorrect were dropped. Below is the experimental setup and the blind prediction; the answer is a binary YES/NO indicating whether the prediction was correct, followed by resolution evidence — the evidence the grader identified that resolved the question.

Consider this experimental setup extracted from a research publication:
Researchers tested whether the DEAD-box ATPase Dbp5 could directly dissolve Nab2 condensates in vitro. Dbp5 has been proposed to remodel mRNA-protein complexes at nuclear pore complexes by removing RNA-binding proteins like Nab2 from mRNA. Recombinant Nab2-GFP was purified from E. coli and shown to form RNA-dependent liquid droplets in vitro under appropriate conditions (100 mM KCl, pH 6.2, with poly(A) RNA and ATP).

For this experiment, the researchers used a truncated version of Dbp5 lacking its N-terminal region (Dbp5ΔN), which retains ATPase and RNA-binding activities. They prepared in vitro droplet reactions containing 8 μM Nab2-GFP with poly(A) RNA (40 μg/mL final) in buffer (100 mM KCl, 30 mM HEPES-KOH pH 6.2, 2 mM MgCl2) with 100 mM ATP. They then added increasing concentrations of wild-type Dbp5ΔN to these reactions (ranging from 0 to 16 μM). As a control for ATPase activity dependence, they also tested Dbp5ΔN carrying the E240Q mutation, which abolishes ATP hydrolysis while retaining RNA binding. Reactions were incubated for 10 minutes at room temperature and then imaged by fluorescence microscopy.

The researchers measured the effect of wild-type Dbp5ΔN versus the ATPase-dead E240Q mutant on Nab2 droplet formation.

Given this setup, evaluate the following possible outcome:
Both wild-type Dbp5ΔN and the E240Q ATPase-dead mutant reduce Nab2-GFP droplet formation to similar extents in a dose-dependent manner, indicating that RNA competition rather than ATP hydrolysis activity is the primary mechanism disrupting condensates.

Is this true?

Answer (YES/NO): NO